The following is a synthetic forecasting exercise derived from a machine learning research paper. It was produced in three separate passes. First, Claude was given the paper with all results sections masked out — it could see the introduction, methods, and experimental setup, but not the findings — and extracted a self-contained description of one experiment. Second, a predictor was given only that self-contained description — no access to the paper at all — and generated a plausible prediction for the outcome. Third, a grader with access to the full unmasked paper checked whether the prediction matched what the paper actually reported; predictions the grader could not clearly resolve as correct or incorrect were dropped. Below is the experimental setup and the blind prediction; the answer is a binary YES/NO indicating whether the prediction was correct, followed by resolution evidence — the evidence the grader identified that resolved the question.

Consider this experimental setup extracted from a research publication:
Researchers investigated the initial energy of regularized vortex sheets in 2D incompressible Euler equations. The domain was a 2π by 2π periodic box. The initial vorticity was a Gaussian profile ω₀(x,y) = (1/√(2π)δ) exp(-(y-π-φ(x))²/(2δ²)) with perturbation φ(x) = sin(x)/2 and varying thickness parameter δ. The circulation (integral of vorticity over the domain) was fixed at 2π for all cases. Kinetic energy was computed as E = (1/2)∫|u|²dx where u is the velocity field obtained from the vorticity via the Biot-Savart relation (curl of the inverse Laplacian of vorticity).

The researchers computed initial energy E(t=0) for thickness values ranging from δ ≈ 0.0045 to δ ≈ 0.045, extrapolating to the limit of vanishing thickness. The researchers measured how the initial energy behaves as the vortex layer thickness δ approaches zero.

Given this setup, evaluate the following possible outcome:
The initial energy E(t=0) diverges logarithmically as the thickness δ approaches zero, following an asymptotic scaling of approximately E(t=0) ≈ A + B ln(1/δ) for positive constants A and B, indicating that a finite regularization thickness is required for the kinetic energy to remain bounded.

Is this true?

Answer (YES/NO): NO